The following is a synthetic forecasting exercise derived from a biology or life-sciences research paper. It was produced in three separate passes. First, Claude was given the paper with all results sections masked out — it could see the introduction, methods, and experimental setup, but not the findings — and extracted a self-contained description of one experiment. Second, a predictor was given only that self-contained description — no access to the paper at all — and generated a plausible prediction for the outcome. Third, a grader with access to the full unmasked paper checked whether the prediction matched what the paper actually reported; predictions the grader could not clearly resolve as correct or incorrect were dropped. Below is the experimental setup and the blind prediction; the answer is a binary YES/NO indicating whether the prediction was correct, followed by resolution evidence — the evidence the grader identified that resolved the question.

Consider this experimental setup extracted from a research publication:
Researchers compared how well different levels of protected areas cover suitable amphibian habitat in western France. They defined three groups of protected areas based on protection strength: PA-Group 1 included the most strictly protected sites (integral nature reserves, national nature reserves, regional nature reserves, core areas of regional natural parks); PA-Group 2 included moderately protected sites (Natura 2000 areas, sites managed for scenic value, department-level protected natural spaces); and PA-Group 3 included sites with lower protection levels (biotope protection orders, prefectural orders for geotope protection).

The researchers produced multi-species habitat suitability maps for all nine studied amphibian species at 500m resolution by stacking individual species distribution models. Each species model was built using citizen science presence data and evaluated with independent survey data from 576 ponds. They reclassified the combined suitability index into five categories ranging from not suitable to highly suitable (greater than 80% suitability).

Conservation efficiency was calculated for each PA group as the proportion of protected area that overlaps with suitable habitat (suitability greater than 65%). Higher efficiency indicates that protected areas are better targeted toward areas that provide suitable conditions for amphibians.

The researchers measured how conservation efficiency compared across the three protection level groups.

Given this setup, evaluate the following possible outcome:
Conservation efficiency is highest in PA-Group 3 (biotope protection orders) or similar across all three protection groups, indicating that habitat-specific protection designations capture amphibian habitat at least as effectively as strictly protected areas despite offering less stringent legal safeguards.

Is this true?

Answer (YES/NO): NO